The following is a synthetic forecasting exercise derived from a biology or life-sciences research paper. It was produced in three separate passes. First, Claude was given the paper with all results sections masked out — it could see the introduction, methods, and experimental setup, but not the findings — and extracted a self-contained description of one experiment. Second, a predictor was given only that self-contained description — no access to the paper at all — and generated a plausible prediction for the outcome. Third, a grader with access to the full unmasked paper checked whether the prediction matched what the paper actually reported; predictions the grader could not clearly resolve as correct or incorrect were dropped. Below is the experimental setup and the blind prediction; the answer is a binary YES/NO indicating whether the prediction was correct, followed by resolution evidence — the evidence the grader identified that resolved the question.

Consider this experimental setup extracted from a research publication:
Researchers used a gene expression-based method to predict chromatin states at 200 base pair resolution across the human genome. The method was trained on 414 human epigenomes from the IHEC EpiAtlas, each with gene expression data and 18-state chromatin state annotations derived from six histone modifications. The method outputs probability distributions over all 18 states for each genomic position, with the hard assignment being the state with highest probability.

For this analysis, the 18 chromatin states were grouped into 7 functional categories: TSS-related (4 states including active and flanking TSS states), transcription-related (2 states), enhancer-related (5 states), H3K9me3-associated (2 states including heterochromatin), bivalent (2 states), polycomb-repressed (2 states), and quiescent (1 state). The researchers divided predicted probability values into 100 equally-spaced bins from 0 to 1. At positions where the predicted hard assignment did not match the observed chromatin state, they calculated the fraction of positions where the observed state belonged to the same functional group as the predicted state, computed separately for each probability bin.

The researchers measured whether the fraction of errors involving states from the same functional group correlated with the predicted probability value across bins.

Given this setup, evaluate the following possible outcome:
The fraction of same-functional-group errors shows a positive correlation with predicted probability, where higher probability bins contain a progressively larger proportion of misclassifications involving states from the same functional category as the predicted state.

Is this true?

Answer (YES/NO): YES